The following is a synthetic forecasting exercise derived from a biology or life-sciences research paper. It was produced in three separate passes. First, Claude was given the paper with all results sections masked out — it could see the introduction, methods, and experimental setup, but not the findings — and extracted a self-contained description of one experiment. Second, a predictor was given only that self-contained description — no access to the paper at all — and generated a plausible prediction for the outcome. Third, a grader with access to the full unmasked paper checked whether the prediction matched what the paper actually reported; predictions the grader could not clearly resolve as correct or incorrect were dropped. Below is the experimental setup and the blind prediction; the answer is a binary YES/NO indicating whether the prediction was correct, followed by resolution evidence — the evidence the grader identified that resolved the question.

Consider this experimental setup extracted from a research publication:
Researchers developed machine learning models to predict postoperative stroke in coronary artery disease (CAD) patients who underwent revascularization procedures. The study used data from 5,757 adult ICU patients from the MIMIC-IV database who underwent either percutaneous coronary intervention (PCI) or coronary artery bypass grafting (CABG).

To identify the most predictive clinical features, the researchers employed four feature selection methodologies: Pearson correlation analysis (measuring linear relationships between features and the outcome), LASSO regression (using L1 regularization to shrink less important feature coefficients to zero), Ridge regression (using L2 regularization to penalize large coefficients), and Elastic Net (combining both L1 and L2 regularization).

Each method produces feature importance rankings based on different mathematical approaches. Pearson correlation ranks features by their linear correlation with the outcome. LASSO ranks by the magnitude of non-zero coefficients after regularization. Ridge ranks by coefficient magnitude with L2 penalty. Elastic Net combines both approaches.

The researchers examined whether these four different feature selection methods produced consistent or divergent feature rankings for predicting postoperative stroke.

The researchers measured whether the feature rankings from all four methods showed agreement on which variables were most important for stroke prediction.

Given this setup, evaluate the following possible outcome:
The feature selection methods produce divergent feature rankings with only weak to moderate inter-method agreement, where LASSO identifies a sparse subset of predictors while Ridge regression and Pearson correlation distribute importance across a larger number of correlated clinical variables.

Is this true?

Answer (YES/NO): NO